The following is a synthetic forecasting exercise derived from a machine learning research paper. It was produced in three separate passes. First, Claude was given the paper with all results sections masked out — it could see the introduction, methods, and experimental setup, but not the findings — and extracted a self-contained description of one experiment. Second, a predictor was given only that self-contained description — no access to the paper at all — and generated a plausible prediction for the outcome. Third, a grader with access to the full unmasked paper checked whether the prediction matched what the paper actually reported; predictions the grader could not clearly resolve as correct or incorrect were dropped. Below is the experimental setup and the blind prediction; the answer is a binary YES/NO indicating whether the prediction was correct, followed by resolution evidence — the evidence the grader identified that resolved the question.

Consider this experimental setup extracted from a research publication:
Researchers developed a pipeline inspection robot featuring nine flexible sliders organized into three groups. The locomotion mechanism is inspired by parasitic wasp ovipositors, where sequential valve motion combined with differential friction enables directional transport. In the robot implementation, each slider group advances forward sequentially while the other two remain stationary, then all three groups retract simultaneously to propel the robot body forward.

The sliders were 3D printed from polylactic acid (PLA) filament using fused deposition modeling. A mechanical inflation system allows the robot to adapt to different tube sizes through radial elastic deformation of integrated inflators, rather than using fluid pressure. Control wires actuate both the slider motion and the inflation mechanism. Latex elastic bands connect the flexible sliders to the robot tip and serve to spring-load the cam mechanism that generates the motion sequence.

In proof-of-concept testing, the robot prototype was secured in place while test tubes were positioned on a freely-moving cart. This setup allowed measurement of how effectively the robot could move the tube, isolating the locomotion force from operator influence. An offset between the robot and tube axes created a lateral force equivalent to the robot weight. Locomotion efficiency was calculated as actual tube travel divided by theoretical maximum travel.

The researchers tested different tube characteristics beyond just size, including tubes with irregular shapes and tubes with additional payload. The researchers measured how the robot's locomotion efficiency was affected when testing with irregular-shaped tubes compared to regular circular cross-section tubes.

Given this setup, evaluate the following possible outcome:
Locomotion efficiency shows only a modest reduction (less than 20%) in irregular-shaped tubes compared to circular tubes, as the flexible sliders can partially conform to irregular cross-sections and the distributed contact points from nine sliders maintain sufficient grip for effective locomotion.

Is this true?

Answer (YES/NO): NO